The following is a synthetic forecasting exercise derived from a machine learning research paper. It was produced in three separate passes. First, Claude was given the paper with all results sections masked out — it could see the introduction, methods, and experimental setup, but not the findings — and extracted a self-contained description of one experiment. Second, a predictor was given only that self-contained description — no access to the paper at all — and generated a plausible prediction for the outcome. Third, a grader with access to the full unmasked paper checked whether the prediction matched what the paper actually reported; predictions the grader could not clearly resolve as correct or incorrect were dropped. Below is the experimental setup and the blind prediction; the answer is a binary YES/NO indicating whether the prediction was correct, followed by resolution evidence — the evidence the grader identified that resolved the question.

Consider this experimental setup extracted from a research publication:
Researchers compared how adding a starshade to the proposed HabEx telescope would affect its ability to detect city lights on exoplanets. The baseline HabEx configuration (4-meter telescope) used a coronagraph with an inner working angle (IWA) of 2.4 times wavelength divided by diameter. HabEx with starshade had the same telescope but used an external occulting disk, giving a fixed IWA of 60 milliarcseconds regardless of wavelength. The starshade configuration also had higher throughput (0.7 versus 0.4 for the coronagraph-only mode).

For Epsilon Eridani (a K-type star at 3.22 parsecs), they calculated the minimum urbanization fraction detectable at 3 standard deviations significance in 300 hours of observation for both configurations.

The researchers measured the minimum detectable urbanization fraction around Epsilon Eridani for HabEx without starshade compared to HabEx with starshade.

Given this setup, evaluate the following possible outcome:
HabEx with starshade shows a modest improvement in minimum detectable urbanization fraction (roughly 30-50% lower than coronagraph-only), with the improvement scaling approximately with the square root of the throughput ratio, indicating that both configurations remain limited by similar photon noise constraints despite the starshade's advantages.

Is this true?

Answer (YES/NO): NO